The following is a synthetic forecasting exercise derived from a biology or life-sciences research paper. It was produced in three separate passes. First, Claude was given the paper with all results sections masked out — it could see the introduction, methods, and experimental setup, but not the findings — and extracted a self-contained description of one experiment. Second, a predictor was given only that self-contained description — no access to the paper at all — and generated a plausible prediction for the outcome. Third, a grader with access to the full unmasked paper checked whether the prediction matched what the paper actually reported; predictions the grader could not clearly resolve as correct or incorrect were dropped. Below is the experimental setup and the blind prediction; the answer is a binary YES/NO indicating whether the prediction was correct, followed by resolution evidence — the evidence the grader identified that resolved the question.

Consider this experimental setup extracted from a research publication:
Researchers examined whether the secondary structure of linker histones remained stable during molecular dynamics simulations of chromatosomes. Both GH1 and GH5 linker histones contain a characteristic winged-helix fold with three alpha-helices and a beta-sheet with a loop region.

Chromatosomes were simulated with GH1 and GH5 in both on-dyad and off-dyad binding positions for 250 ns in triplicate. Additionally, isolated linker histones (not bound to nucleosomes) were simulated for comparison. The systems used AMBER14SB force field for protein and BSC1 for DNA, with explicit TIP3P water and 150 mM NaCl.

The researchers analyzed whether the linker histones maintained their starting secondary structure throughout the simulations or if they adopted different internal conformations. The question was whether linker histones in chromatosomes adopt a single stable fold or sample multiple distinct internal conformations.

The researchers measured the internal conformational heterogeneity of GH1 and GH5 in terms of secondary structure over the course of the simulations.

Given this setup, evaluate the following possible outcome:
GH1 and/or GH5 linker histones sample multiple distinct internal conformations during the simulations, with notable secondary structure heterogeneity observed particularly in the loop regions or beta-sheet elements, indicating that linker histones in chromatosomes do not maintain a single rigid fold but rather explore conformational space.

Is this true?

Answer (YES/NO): NO